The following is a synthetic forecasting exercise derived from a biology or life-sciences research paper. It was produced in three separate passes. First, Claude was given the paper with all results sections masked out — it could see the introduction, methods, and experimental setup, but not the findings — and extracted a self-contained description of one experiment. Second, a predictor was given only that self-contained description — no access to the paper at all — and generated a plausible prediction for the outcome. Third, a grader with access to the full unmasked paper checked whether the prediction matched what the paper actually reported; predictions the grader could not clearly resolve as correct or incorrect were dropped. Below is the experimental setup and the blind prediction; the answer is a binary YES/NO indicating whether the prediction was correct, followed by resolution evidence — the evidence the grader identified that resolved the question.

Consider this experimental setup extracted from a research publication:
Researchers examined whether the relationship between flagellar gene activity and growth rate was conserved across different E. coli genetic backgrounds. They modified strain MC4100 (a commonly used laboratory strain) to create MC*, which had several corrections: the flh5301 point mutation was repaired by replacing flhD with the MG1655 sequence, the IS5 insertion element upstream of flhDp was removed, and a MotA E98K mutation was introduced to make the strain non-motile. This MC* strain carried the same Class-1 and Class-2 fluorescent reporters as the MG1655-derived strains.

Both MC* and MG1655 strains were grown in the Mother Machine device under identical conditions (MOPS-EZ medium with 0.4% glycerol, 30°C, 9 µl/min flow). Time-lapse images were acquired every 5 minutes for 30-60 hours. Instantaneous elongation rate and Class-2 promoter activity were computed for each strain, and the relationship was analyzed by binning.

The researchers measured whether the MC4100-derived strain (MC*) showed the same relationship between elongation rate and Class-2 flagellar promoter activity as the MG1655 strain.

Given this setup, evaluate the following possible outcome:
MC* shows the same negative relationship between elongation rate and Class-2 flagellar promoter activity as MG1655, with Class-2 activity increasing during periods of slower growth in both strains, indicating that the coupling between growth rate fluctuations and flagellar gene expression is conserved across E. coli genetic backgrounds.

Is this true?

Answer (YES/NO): NO